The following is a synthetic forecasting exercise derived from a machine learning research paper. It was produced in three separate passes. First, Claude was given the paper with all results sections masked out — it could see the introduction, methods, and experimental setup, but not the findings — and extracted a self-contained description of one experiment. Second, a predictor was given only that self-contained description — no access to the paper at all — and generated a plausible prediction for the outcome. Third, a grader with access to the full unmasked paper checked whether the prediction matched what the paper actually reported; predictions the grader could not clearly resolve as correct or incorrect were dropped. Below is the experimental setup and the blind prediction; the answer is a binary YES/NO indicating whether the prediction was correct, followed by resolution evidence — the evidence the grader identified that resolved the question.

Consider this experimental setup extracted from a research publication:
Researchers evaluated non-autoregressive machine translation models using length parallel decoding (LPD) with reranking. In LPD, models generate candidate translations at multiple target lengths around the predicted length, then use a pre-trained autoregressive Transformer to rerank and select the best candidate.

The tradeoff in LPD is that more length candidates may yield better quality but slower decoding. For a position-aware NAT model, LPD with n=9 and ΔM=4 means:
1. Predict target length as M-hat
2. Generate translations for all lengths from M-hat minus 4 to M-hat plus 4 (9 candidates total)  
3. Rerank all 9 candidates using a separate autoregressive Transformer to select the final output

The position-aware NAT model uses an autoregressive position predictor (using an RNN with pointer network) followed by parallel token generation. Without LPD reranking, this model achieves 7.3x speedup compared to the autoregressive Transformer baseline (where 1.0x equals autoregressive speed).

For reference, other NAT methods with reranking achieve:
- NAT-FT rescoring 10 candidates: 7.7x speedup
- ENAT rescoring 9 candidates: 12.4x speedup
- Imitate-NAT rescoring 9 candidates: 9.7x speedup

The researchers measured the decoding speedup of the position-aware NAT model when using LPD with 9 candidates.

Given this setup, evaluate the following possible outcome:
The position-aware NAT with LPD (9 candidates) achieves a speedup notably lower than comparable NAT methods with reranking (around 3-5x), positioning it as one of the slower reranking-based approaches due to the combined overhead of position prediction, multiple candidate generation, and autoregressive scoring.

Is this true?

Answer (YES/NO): YES